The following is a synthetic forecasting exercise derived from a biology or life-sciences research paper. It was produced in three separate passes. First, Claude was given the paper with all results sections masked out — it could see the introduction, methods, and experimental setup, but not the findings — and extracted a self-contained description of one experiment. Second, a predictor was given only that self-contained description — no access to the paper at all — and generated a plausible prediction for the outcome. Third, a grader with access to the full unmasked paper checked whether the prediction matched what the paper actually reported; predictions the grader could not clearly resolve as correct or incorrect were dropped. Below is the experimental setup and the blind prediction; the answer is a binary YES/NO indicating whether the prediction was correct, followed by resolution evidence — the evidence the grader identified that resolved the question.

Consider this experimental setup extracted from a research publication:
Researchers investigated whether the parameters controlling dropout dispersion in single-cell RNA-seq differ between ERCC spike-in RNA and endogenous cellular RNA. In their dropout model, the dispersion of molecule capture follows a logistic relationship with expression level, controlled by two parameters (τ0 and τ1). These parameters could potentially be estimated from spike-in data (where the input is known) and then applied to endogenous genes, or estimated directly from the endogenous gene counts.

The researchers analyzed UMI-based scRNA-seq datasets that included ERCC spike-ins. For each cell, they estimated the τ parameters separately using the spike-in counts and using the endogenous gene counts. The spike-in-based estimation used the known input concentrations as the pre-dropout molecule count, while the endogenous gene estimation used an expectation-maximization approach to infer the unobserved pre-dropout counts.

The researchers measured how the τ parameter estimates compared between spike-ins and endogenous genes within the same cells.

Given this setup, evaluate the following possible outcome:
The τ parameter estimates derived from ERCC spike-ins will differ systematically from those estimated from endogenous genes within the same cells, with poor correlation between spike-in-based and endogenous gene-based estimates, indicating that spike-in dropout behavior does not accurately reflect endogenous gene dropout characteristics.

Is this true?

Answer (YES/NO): YES